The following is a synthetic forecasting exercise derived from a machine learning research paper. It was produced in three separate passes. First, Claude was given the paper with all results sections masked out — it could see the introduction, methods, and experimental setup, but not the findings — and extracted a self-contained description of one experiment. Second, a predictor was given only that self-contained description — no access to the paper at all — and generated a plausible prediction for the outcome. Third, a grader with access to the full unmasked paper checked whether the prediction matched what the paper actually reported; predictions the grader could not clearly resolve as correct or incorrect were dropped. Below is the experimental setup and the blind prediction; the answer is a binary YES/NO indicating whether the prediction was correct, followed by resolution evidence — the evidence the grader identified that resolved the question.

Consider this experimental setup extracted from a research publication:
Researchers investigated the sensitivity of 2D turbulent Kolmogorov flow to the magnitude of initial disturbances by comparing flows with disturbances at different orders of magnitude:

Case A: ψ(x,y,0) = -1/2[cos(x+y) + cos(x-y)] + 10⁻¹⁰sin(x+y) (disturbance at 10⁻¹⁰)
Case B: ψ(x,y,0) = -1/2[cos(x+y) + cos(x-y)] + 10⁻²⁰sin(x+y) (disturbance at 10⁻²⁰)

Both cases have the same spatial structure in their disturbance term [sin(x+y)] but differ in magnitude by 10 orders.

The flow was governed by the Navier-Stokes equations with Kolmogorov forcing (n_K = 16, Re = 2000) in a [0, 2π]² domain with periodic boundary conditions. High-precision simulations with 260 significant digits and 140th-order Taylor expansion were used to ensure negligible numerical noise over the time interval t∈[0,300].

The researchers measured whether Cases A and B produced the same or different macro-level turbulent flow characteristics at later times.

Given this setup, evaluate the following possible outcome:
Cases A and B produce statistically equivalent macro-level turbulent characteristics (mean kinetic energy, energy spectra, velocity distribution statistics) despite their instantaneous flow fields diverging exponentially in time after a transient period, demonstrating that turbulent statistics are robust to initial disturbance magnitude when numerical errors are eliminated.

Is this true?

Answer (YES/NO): NO